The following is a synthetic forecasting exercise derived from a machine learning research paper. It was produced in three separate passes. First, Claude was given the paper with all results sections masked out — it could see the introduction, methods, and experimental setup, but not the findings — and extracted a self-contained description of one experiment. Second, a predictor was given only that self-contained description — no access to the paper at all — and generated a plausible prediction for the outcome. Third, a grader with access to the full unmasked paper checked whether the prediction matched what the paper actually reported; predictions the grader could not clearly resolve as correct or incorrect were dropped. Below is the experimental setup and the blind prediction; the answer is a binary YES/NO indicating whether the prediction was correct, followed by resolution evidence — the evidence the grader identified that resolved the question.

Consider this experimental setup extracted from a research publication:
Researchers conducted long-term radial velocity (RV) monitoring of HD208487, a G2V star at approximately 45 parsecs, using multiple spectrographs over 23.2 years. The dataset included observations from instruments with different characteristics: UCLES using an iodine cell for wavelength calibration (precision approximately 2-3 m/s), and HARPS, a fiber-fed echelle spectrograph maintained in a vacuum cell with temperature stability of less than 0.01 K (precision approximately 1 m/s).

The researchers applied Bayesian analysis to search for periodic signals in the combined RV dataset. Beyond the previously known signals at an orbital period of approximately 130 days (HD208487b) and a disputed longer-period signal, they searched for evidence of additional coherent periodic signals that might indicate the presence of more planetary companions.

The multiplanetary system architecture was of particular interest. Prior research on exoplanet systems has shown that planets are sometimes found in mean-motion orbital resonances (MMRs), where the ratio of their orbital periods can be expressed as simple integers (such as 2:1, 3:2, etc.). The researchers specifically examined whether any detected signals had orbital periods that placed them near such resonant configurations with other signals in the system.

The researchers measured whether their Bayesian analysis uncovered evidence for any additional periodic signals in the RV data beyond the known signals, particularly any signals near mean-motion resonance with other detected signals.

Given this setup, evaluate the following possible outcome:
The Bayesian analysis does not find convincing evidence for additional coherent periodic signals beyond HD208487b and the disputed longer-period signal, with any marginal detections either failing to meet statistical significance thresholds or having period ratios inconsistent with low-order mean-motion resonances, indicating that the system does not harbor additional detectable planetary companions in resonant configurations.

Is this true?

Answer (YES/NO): NO